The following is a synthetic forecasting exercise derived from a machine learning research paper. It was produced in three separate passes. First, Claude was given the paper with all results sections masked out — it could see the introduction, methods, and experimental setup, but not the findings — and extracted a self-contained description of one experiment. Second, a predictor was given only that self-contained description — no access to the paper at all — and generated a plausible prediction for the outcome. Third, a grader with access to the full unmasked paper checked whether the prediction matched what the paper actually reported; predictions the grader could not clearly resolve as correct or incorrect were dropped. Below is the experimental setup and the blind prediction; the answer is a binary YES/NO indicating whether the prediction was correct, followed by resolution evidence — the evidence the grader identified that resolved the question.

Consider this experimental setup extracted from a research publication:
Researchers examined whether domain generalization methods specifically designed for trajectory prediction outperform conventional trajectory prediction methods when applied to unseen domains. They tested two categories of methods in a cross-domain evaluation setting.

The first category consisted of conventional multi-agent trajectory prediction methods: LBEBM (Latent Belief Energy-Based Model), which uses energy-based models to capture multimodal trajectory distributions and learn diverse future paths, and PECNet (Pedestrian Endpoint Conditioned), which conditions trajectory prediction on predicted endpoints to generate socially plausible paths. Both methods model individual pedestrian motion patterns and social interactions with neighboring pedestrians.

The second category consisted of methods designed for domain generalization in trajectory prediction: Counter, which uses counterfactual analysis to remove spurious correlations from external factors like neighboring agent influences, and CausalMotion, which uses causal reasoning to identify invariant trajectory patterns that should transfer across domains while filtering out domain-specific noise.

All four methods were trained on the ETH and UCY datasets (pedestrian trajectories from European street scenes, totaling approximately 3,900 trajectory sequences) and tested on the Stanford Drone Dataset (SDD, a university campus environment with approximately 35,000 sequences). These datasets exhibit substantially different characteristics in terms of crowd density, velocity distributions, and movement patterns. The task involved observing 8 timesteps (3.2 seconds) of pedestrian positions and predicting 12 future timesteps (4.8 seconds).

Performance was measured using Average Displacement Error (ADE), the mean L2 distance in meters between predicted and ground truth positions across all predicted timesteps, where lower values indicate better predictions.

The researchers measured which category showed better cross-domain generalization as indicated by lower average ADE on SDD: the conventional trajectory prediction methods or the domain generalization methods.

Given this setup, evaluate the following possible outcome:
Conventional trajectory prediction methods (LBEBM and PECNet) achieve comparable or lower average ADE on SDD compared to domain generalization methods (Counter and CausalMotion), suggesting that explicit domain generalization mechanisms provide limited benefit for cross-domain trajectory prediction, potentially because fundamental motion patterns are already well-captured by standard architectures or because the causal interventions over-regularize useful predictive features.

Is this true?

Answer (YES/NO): YES